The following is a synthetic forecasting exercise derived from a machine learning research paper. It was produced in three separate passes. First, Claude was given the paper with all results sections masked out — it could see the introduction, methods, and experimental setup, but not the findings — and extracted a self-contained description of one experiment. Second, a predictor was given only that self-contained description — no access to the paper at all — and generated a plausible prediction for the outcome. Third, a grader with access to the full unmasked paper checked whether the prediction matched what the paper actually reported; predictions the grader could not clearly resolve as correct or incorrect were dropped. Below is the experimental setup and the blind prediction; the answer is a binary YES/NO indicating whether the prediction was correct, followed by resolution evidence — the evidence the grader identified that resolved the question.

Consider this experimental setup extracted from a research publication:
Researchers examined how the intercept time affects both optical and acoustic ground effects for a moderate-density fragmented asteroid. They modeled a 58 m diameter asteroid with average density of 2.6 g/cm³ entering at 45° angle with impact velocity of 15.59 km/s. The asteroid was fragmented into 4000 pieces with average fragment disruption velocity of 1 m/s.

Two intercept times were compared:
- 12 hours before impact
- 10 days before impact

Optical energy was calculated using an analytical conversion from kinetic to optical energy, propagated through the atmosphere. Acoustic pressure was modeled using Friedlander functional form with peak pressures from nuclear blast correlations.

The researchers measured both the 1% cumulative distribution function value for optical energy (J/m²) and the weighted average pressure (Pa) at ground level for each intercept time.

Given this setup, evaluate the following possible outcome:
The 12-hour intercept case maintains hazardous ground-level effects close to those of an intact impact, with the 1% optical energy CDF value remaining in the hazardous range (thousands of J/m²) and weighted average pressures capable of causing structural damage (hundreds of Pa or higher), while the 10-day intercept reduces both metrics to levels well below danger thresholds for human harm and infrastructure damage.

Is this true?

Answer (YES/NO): NO